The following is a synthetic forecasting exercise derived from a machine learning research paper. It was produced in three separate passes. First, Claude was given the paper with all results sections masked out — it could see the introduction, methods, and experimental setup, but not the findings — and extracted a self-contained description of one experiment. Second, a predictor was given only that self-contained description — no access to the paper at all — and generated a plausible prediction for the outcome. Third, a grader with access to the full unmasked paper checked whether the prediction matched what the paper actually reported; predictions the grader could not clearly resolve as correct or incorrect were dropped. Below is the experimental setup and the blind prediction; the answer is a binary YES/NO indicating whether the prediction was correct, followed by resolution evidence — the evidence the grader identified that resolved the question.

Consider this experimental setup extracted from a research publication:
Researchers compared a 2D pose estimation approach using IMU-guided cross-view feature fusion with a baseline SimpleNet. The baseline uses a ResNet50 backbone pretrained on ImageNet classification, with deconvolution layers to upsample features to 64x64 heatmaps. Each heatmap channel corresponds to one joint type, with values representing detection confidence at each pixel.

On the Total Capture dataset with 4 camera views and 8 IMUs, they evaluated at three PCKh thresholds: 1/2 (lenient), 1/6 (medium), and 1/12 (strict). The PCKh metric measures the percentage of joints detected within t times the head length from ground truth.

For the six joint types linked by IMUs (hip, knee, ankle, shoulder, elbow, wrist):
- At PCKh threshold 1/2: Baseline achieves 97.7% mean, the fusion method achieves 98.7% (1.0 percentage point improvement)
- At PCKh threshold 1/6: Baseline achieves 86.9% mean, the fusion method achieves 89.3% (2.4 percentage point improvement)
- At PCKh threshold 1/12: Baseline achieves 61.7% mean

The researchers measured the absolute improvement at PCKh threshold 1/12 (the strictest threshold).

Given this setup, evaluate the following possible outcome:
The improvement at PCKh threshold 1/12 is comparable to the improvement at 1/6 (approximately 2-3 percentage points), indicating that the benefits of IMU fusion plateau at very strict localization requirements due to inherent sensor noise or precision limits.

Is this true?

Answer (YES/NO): NO